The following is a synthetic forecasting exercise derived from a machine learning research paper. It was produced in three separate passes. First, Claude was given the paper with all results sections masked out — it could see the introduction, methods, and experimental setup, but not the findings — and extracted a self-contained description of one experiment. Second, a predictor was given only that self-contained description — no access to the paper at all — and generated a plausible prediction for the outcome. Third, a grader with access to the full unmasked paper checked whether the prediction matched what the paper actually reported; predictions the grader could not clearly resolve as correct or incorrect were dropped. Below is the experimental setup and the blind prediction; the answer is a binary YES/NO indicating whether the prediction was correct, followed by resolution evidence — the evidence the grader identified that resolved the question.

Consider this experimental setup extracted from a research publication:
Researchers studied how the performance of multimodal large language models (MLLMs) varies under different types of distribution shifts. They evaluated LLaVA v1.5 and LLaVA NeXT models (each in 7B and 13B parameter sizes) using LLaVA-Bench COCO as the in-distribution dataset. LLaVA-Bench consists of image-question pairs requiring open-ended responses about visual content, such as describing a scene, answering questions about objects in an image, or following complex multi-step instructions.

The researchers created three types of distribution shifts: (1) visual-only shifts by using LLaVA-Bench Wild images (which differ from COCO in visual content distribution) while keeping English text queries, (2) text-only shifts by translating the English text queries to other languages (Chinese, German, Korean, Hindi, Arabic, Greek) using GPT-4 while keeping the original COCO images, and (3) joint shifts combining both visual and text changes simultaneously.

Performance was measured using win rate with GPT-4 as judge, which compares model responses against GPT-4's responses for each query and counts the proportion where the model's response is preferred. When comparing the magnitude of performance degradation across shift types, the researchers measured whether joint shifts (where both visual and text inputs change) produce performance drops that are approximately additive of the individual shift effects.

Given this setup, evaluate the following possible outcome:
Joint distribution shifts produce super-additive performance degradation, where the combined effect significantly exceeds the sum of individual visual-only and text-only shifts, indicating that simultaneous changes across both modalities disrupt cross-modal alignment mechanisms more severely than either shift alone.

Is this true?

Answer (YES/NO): NO